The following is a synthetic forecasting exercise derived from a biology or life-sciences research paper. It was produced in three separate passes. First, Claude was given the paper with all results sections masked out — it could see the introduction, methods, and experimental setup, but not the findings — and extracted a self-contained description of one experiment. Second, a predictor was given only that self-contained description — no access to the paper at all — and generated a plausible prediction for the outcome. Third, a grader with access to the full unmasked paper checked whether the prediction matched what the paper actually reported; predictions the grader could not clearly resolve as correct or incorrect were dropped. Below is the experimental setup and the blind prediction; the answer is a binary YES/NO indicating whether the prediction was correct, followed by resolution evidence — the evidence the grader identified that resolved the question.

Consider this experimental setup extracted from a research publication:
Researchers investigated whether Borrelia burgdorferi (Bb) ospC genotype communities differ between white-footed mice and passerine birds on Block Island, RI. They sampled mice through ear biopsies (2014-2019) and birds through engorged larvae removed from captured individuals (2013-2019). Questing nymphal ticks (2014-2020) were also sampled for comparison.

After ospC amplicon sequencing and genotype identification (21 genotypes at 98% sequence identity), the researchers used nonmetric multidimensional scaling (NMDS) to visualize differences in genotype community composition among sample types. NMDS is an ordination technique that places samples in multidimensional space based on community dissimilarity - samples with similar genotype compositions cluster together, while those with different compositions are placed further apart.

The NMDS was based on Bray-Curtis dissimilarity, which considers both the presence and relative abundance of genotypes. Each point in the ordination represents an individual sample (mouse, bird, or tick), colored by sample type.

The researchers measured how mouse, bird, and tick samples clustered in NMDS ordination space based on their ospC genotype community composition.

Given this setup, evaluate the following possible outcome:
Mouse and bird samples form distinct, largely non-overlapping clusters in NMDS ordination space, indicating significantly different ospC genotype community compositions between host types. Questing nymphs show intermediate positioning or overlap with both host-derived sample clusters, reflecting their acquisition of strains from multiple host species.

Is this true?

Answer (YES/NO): NO